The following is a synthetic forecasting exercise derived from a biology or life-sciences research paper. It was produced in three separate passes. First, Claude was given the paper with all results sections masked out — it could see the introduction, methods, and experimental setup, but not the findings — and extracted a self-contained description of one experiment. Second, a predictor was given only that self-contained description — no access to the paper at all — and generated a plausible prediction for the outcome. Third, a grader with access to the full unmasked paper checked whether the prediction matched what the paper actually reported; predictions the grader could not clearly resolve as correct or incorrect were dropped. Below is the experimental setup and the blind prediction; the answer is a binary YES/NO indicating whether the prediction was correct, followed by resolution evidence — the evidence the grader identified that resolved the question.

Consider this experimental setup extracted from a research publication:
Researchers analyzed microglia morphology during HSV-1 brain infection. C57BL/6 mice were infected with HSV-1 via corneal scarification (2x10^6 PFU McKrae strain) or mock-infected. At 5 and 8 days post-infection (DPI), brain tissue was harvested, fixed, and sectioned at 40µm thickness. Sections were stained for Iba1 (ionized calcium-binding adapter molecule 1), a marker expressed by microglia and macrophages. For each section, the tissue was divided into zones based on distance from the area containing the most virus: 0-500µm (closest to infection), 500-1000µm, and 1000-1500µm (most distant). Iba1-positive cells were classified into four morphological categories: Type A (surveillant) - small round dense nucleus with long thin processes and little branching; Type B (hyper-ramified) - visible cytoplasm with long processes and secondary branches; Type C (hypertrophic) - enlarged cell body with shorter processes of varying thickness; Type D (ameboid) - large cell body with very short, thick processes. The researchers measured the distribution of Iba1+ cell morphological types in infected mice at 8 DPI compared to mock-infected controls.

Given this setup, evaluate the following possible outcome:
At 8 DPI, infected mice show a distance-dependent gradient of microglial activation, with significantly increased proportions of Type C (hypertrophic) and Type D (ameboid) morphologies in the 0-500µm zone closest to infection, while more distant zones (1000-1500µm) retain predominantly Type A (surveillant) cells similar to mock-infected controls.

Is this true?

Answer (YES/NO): NO